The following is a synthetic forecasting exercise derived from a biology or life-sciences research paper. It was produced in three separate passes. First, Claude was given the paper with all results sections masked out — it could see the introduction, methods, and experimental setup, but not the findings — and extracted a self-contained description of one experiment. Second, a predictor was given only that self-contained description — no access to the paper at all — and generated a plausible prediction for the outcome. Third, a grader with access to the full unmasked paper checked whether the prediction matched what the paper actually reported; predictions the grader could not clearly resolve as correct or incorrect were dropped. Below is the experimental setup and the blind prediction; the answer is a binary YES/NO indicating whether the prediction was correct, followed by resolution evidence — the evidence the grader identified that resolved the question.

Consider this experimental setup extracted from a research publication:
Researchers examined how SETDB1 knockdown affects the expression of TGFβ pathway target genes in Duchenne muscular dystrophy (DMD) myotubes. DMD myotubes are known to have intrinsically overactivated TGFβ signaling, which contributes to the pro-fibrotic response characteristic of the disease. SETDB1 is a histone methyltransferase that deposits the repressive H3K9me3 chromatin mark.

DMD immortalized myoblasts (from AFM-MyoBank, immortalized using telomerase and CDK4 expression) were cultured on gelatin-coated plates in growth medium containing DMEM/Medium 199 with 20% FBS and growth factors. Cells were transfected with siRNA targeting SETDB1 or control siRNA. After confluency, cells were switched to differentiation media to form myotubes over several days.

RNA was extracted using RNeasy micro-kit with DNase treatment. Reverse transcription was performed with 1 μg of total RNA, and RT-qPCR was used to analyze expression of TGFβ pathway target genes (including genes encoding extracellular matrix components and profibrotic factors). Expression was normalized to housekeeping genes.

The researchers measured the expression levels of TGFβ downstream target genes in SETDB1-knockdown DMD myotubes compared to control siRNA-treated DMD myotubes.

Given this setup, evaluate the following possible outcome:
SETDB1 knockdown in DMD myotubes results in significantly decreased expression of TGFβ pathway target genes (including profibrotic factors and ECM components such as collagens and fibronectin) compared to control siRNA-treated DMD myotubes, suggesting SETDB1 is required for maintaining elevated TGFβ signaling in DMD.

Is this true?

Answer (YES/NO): YES